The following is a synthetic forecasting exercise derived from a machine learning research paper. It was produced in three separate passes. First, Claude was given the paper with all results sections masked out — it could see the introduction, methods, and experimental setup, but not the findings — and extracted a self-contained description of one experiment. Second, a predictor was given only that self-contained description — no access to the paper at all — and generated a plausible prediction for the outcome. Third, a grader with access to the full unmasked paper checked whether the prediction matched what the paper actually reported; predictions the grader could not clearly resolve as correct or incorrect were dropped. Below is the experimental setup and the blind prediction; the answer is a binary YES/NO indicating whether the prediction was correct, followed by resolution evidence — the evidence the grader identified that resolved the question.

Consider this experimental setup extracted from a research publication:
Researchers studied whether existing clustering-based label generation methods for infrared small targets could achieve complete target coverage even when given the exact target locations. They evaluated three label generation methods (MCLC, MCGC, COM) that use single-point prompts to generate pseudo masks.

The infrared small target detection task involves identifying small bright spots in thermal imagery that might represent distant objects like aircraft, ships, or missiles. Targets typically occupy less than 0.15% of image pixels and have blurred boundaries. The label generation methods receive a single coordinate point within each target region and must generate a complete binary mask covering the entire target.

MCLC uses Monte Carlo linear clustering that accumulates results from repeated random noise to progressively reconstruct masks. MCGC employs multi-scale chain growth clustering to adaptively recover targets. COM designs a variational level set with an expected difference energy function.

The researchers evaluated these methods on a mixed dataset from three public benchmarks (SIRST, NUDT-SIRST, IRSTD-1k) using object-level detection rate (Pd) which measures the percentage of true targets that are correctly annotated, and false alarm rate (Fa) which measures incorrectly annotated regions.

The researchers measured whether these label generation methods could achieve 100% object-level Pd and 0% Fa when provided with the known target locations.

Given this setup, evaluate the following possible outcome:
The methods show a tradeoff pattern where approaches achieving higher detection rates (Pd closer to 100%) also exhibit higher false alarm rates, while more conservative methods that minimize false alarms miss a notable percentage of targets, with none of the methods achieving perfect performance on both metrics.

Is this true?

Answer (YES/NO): NO